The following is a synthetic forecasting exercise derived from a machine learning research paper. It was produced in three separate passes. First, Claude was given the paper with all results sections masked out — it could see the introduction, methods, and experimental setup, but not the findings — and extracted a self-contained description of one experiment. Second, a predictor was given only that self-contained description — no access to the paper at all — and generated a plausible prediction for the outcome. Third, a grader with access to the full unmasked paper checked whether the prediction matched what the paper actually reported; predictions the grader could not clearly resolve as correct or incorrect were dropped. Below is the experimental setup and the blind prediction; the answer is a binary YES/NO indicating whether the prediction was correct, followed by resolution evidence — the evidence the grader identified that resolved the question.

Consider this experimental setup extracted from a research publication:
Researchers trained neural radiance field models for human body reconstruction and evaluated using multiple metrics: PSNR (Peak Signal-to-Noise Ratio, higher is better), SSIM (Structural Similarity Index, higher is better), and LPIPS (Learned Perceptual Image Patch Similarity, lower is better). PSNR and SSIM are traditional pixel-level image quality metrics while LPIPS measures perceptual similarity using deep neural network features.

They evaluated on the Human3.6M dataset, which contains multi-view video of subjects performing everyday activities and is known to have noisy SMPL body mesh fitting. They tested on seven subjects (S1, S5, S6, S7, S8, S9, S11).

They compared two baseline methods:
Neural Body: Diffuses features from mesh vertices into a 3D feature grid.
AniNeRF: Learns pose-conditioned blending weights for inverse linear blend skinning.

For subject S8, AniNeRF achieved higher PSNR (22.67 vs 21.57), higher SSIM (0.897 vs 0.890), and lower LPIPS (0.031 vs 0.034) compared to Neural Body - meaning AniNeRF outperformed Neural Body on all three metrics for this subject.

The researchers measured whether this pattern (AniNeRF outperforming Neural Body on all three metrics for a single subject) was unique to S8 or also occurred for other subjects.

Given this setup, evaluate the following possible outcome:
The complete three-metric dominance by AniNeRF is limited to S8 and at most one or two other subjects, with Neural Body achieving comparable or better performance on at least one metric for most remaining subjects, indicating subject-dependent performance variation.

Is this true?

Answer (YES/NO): YES